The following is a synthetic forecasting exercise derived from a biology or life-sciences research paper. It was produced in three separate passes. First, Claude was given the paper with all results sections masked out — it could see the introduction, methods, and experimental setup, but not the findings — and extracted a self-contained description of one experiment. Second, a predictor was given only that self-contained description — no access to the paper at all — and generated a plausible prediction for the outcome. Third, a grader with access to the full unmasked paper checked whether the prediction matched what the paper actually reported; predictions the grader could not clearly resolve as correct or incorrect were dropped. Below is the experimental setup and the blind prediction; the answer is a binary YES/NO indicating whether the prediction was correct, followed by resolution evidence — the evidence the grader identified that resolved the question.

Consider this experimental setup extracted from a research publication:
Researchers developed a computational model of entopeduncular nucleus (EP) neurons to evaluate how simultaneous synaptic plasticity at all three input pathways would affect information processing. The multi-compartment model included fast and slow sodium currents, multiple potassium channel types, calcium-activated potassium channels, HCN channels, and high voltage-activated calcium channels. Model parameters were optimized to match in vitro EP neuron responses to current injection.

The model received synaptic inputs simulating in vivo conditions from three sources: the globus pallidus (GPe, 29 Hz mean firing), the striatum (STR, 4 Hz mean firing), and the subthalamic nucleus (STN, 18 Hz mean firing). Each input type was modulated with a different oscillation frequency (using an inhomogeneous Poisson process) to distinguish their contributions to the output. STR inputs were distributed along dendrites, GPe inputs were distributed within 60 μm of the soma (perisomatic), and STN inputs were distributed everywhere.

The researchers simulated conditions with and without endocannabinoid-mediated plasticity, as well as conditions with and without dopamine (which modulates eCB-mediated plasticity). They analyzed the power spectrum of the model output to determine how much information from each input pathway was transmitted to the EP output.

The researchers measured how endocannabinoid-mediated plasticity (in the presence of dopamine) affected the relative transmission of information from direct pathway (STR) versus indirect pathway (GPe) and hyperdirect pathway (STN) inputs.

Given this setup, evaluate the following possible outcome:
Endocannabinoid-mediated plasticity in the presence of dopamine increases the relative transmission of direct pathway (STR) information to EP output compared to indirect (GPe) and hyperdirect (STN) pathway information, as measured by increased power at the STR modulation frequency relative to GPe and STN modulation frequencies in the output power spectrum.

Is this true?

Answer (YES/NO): YES